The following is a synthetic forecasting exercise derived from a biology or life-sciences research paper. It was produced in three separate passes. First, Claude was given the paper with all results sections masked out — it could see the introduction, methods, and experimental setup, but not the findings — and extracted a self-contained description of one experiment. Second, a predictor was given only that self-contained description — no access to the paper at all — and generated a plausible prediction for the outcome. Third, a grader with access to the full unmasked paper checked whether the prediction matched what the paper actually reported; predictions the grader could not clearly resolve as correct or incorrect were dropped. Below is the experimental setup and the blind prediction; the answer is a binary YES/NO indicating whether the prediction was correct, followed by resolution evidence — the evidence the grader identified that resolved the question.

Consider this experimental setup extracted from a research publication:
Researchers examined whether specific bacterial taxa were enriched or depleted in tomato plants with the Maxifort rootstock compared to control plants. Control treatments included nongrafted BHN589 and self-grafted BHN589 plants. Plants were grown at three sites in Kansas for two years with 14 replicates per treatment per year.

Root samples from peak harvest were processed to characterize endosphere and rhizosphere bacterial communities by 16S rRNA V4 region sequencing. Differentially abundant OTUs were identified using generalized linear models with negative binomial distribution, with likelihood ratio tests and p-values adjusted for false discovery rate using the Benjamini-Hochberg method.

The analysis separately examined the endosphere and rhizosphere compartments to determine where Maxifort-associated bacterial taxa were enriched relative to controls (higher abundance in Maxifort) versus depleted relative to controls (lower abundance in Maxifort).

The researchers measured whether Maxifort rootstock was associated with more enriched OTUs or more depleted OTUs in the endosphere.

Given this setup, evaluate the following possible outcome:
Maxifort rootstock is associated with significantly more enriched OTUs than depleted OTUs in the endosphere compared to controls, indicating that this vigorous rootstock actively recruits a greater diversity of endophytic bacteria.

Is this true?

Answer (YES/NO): YES